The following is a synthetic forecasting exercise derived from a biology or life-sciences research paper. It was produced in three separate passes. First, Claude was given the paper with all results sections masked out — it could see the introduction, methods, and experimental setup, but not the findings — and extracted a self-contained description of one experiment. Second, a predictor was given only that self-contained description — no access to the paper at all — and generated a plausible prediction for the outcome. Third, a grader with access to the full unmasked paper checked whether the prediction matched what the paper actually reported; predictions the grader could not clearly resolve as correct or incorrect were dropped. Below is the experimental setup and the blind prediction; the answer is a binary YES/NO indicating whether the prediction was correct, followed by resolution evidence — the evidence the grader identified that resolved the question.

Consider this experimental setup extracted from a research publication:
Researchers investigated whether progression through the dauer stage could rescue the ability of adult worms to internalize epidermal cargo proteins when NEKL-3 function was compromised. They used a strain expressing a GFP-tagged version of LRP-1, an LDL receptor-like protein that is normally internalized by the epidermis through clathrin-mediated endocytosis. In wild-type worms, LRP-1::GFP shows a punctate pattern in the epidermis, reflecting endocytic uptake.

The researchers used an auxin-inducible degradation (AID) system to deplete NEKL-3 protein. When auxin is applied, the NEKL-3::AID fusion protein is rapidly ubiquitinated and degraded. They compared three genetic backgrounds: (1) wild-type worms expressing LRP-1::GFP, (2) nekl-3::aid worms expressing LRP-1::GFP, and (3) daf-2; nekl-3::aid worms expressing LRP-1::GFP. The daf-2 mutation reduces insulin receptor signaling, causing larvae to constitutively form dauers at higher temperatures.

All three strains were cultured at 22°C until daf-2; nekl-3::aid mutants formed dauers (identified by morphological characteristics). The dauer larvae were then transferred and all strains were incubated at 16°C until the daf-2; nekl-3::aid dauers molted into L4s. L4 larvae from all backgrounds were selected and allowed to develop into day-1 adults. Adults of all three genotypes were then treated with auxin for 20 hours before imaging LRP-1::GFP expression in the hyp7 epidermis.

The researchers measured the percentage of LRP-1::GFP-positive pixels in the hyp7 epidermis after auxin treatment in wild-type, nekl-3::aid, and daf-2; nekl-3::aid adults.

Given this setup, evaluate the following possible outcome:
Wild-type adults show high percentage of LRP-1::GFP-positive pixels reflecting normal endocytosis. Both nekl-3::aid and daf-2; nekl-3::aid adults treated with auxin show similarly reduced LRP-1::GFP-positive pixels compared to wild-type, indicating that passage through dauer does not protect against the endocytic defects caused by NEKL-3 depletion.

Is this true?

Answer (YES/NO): YES